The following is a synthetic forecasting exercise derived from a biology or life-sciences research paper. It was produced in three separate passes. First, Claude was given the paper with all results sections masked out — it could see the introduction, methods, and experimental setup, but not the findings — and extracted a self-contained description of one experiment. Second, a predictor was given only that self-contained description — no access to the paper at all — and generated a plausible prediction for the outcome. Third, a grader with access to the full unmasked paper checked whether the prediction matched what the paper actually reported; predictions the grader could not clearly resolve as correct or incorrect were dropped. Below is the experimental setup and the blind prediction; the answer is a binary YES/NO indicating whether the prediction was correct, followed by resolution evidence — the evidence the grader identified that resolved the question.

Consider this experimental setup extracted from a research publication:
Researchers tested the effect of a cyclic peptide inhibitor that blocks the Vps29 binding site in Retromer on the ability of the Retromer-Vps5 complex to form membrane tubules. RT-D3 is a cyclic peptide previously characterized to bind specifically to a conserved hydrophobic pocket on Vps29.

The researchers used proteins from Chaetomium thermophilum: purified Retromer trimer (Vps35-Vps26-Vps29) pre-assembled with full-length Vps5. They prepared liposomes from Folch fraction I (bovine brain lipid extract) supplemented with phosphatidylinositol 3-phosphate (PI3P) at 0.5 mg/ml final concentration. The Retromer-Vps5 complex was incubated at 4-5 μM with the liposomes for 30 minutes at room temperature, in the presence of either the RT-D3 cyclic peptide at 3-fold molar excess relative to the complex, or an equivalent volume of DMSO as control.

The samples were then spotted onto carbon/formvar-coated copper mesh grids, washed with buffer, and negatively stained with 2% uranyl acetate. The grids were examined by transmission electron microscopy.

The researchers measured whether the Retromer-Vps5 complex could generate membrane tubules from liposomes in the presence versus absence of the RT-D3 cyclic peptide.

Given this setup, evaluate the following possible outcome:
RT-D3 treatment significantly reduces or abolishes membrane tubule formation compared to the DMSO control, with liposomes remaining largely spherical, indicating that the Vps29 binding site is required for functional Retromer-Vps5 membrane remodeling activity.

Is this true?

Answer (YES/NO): NO